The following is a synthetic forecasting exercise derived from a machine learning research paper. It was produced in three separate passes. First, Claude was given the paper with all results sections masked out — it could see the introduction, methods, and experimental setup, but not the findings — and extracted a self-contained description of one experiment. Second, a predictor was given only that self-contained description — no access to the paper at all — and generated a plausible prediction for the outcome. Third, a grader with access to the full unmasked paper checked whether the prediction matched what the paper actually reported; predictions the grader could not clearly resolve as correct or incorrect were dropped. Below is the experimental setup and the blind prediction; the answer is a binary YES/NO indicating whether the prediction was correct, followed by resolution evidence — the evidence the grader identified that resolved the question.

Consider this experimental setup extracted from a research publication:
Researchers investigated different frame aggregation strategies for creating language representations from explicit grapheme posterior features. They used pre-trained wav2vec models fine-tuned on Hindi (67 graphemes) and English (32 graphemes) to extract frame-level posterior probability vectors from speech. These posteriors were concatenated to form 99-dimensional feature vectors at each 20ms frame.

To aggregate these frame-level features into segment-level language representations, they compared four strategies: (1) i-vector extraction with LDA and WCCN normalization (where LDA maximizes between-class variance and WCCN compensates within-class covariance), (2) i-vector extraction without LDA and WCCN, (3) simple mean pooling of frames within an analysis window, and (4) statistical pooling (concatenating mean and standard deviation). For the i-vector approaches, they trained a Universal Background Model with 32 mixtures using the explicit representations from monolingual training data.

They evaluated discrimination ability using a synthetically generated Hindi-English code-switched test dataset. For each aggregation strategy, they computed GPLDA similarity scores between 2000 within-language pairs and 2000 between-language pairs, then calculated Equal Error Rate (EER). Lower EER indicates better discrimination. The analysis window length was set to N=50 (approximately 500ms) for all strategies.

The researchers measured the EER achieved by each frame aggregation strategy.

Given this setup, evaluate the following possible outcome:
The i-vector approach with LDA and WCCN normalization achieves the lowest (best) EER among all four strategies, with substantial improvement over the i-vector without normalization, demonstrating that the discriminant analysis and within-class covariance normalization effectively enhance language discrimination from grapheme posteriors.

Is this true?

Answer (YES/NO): NO